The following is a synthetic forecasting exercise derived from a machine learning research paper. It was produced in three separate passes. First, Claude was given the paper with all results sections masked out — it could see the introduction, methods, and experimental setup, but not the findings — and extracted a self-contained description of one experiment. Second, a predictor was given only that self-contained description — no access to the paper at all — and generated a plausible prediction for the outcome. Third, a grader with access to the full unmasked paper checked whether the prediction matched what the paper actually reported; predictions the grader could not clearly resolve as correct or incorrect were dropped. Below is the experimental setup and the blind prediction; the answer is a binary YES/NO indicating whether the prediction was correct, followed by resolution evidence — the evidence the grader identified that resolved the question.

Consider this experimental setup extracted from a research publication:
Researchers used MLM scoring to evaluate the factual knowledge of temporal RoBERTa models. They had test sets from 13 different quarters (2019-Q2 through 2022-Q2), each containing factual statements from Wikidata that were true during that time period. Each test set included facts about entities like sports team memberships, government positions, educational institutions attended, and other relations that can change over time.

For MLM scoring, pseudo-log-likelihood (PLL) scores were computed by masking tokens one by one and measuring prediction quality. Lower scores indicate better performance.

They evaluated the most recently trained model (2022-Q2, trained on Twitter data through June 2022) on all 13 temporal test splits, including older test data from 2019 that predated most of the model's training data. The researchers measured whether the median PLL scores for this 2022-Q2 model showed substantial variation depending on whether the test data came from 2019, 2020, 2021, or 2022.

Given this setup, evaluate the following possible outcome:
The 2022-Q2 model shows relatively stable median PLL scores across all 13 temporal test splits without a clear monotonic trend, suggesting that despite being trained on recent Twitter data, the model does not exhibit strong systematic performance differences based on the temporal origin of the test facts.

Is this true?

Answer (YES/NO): YES